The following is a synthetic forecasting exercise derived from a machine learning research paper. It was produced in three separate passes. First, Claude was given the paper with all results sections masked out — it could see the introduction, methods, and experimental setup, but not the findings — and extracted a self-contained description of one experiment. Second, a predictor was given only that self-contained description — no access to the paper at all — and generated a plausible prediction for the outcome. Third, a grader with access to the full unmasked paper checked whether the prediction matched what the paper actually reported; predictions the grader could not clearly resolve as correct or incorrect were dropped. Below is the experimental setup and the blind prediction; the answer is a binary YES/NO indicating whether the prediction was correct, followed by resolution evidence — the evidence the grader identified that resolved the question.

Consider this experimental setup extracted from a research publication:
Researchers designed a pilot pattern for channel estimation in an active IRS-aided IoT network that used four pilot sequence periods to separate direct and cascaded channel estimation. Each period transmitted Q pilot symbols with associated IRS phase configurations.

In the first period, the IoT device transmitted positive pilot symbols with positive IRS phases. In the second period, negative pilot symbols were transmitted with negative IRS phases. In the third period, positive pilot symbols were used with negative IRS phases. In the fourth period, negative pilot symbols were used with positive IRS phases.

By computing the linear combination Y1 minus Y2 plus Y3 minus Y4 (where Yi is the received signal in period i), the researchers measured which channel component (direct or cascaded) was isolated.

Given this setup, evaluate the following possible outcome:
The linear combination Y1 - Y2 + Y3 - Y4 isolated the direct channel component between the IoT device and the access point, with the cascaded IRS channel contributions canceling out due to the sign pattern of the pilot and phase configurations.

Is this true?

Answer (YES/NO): YES